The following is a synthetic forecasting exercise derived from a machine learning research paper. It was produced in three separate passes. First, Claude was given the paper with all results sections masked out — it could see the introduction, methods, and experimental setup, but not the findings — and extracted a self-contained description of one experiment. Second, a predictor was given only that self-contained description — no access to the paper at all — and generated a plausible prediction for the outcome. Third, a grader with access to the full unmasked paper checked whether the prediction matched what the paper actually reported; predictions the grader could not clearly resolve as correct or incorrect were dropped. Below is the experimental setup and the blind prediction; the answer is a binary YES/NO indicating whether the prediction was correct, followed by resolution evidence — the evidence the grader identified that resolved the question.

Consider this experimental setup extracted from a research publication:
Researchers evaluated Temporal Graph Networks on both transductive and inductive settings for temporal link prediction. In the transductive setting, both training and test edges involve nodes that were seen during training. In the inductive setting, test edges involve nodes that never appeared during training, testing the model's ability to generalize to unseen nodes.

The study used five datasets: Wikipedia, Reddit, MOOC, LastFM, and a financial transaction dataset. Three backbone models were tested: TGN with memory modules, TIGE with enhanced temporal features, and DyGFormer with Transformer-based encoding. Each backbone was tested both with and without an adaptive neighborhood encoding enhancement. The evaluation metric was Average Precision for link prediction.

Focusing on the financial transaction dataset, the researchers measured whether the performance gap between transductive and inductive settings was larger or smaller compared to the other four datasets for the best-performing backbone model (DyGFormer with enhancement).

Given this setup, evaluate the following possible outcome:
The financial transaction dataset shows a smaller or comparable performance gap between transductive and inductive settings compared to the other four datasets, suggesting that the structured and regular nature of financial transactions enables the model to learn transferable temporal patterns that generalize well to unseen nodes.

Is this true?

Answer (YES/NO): NO